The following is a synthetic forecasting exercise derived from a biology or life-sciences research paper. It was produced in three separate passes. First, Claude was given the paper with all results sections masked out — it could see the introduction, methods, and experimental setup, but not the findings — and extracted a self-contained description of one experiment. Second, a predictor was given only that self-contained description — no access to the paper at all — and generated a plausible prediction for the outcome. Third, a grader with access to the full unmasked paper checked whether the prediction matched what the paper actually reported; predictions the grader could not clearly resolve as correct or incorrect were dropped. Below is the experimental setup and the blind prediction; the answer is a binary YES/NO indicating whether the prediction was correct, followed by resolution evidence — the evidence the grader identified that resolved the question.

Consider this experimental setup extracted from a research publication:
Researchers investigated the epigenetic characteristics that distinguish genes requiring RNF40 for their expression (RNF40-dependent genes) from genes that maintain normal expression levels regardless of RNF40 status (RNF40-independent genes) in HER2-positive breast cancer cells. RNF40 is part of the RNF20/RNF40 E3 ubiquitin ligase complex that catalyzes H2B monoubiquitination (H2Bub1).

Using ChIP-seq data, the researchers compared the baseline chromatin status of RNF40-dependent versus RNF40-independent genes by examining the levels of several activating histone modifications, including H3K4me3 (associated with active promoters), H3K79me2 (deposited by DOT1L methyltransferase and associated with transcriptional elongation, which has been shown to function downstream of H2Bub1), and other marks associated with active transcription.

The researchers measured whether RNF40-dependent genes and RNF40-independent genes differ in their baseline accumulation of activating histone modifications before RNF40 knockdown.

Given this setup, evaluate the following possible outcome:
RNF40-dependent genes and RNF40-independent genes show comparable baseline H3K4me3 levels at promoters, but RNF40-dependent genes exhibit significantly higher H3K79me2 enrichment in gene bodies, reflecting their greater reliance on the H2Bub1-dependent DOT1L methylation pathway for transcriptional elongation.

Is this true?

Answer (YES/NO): NO